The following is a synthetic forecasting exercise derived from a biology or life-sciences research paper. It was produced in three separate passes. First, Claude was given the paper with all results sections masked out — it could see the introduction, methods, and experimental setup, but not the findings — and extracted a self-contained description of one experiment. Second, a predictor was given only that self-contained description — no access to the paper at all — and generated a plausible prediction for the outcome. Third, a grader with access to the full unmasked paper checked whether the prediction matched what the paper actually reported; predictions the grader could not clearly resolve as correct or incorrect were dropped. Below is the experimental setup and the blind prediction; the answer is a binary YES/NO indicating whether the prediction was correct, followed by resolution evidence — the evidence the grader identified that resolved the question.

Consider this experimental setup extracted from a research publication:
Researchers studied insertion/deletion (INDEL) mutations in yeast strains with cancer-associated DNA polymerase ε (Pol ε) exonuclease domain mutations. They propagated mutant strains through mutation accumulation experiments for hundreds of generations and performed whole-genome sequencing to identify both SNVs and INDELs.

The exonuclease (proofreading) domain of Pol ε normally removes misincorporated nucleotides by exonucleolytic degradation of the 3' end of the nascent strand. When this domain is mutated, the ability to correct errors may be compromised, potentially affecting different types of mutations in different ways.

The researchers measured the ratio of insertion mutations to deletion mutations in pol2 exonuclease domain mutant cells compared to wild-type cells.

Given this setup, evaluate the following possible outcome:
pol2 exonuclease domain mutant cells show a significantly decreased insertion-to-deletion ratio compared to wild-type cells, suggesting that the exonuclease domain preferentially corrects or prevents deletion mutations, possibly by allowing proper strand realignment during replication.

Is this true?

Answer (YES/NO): NO